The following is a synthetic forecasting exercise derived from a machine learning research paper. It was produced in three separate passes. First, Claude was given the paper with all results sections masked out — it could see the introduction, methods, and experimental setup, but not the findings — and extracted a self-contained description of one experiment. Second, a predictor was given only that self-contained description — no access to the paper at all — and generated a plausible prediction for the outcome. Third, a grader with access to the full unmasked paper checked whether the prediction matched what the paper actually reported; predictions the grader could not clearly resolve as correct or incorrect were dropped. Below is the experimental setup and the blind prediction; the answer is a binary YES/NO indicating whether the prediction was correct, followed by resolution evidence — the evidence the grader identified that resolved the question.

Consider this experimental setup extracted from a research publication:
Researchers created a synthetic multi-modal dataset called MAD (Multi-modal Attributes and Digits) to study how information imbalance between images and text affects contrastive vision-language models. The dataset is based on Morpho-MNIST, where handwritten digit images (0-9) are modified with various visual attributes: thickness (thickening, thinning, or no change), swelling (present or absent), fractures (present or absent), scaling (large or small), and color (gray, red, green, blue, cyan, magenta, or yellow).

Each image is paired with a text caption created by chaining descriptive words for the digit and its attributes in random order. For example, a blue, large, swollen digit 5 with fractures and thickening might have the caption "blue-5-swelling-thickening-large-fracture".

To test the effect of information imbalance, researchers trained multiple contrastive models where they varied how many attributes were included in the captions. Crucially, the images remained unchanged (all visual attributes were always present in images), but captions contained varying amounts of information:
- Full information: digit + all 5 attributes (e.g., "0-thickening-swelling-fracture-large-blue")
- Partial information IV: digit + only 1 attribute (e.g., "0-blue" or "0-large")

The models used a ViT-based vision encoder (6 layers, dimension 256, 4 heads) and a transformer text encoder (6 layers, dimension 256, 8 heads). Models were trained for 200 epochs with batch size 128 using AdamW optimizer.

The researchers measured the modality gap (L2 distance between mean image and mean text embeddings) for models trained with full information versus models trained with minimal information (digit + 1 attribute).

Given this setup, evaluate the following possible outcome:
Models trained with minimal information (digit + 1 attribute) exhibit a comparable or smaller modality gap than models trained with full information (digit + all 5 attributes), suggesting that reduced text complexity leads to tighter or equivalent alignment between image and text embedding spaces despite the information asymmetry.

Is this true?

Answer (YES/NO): NO